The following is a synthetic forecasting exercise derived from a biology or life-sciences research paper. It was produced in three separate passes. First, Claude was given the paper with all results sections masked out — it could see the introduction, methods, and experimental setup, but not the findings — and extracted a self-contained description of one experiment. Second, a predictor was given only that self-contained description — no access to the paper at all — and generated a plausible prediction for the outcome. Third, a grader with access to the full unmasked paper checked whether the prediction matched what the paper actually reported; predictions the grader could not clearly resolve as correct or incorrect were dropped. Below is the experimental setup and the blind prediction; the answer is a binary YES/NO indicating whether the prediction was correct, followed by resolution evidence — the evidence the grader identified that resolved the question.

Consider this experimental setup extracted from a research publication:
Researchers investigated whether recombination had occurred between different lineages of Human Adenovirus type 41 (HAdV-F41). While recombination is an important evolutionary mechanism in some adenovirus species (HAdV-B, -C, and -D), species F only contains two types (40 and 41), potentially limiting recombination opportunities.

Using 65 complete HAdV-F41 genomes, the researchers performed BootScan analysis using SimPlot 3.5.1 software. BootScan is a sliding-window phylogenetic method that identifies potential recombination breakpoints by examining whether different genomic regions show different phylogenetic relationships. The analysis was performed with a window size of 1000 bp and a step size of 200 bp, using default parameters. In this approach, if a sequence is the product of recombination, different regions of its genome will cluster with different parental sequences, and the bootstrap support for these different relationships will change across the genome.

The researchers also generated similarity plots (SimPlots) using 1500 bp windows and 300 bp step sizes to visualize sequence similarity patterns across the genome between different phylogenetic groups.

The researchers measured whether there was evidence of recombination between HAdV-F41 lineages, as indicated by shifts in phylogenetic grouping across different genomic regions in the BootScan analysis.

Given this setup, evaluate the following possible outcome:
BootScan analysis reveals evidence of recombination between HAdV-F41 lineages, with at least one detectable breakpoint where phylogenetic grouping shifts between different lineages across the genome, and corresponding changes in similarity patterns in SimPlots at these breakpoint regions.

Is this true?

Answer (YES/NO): YES